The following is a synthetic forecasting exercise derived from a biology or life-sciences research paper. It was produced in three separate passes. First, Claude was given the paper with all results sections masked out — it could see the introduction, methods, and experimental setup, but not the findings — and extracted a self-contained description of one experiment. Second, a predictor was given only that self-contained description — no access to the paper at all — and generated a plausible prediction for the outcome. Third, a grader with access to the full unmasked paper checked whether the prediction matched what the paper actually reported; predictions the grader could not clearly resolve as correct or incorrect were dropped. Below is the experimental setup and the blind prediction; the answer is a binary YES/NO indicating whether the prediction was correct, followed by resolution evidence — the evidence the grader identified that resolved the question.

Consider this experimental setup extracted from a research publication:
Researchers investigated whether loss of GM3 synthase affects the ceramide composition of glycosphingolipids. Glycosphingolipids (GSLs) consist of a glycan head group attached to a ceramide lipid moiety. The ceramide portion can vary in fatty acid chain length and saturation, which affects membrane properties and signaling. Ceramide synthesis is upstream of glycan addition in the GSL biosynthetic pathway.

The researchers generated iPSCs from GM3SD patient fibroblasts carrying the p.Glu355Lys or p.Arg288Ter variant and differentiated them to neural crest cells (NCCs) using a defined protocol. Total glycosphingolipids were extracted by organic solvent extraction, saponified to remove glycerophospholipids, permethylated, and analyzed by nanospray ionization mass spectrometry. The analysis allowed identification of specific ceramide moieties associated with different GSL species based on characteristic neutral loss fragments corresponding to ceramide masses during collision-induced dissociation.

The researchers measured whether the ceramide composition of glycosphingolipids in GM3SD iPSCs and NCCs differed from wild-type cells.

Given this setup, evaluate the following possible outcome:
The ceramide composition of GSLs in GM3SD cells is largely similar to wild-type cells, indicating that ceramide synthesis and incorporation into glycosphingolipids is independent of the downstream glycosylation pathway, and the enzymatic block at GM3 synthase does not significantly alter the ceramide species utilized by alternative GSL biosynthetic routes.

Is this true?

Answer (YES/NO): NO